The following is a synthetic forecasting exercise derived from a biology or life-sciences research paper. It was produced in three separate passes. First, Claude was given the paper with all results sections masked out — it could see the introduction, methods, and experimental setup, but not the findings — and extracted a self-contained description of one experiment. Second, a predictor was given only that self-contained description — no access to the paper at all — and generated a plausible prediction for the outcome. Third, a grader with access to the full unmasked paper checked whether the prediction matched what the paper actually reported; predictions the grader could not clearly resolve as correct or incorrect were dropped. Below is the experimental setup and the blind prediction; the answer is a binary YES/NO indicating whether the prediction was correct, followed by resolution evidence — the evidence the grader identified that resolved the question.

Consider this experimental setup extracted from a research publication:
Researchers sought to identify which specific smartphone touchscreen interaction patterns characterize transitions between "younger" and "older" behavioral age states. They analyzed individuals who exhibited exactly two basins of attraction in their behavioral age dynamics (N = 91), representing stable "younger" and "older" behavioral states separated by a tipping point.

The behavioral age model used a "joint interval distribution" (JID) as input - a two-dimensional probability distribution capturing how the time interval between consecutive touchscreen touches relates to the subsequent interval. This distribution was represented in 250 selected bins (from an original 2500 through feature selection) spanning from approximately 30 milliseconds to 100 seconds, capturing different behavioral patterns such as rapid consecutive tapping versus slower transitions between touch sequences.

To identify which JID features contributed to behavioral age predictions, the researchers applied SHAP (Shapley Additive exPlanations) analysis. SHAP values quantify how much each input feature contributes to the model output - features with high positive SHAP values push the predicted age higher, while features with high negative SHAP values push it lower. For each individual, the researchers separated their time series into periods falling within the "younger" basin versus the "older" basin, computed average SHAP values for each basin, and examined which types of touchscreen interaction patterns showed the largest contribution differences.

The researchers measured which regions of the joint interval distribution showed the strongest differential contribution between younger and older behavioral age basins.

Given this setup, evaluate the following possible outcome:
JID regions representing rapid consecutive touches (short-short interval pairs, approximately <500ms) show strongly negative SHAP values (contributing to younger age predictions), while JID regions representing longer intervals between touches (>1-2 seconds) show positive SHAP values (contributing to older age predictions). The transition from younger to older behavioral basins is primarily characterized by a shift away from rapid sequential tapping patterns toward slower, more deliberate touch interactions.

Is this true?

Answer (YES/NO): YES